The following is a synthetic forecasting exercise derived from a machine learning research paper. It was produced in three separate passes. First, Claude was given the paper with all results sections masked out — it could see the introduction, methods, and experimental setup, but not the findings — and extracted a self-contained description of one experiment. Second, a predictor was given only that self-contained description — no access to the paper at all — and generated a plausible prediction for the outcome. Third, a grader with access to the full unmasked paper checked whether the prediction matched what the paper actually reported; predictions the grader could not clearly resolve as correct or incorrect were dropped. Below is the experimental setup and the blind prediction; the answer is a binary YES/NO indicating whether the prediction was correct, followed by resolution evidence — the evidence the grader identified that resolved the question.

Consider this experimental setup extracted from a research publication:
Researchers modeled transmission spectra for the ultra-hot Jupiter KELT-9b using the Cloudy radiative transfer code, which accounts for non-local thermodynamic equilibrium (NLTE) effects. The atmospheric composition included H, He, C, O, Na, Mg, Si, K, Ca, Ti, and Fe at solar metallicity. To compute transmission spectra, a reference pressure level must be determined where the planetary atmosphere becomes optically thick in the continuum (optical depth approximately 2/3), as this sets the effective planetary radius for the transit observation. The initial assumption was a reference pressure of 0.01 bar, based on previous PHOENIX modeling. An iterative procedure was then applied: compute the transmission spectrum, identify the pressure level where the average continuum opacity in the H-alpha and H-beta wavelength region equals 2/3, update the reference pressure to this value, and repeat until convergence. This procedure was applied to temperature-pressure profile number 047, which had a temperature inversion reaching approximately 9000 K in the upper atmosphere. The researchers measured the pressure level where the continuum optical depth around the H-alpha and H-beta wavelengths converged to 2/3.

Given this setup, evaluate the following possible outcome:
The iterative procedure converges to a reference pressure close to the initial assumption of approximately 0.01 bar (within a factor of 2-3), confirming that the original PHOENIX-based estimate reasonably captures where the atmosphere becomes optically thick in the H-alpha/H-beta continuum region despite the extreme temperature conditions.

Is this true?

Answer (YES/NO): NO